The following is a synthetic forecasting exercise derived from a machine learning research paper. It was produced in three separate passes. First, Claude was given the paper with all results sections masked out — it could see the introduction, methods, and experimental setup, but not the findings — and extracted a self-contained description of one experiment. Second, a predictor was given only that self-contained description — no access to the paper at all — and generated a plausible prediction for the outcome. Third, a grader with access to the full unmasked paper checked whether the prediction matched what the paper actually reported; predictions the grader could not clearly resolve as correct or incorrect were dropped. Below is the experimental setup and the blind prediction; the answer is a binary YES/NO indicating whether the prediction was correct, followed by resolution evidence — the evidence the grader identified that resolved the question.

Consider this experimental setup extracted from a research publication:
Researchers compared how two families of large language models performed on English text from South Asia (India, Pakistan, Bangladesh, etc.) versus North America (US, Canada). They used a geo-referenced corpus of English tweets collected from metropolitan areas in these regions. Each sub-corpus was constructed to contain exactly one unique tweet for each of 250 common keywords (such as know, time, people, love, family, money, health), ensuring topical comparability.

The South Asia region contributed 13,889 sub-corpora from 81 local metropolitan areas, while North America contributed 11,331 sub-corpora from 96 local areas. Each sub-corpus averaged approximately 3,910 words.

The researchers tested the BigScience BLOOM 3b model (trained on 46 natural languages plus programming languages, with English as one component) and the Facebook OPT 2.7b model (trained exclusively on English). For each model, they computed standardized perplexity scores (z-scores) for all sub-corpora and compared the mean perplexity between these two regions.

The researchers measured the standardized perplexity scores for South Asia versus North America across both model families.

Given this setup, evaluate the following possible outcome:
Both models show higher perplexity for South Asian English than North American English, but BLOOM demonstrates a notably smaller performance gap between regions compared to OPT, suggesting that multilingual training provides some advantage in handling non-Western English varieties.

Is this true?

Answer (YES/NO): NO